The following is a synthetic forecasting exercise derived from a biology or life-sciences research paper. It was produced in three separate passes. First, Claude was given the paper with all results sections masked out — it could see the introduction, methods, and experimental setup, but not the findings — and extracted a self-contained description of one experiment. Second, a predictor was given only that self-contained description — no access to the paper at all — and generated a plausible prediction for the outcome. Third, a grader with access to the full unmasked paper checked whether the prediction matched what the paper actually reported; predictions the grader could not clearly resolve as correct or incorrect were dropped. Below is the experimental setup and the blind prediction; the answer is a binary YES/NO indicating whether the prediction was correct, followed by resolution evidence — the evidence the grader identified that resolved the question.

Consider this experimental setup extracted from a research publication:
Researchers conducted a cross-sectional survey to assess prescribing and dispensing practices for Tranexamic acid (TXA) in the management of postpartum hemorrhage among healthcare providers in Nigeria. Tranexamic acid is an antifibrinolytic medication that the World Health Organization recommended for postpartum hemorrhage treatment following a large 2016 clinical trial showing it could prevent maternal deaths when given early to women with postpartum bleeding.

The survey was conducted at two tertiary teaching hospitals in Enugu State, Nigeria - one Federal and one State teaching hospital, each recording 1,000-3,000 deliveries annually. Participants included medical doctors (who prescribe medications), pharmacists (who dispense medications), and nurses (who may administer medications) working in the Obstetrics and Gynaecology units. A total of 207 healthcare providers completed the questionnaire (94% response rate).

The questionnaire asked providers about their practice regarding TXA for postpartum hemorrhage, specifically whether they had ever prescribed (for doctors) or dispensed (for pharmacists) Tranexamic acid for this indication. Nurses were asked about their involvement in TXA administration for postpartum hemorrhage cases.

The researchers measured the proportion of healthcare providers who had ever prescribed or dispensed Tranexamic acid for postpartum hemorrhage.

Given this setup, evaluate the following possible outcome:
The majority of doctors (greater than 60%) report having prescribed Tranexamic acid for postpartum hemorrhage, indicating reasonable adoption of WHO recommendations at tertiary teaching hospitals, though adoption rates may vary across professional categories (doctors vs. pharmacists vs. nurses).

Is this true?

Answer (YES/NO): NO